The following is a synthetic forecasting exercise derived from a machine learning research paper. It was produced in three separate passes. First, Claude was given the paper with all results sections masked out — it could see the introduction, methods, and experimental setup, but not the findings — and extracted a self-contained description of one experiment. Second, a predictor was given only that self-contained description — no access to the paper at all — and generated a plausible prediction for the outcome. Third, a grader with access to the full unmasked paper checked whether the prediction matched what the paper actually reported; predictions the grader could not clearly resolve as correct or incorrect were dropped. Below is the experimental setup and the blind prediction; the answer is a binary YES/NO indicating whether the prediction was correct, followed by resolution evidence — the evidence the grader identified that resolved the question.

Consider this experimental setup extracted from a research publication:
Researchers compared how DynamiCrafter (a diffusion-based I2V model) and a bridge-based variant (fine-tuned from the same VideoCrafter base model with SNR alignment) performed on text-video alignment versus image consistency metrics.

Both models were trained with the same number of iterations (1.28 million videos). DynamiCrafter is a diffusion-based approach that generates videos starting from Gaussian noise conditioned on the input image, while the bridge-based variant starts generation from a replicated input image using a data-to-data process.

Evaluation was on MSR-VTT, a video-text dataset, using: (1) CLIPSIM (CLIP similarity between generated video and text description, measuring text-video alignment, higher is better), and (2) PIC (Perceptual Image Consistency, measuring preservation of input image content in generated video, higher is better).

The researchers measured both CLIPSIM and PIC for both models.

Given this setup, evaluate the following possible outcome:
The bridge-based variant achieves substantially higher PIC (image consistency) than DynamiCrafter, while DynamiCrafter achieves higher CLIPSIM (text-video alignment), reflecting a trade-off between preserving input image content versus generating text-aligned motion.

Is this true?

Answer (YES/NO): NO